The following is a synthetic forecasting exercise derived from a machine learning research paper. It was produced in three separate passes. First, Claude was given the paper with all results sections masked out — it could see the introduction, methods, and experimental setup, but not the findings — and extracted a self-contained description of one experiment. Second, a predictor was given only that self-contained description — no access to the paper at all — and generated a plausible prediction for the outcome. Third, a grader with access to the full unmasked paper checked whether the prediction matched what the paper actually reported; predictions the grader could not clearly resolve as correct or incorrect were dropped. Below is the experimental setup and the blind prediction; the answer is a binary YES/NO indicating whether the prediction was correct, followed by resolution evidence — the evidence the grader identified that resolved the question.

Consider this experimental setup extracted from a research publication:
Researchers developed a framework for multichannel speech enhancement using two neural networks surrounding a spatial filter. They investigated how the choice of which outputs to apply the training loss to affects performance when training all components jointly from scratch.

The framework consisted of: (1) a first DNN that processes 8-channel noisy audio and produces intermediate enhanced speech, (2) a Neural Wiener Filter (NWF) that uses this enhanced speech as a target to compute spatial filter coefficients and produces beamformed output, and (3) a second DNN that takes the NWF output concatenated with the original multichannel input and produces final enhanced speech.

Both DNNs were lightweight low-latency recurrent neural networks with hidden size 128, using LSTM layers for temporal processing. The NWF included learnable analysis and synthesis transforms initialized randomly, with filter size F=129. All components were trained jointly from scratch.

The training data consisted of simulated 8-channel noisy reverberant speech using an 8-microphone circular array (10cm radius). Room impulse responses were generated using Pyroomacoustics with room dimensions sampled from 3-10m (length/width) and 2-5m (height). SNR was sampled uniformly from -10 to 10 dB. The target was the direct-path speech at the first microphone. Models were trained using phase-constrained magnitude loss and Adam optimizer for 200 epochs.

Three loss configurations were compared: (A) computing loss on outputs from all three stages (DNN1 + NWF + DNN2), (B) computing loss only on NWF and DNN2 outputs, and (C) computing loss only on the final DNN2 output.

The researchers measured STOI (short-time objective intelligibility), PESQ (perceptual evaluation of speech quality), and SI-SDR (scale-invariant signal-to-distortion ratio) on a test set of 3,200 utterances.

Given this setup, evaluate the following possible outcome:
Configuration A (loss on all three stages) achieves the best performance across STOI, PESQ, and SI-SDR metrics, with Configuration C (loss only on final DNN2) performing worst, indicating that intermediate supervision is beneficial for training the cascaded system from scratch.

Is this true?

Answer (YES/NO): NO